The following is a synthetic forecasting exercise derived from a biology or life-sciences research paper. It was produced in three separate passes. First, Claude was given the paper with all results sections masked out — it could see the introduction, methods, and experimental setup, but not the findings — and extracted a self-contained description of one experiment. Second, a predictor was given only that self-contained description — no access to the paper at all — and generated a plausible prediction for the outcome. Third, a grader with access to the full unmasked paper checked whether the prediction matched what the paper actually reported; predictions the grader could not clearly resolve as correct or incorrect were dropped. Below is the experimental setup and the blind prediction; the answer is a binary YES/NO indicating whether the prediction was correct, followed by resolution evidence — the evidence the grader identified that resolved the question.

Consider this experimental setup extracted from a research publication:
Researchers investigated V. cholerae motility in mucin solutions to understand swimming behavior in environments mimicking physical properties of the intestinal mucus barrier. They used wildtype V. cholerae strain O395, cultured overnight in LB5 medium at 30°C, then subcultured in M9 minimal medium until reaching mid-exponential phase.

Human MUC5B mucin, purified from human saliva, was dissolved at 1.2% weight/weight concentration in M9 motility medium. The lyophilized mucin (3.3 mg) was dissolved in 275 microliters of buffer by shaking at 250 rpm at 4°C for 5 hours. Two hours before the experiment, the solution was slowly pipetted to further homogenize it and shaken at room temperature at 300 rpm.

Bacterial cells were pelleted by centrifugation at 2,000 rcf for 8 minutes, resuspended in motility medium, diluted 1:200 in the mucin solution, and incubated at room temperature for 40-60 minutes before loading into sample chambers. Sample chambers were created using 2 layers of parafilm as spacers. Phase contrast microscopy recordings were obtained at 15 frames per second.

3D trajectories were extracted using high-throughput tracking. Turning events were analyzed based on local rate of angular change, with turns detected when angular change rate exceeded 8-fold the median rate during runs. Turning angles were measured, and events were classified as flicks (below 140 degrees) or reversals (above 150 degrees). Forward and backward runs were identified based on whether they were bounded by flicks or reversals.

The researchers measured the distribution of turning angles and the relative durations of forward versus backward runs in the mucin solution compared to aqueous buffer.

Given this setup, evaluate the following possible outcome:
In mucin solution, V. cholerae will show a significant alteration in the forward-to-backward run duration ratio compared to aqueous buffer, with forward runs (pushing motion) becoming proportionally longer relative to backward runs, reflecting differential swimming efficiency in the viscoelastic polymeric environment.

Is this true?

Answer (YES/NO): NO